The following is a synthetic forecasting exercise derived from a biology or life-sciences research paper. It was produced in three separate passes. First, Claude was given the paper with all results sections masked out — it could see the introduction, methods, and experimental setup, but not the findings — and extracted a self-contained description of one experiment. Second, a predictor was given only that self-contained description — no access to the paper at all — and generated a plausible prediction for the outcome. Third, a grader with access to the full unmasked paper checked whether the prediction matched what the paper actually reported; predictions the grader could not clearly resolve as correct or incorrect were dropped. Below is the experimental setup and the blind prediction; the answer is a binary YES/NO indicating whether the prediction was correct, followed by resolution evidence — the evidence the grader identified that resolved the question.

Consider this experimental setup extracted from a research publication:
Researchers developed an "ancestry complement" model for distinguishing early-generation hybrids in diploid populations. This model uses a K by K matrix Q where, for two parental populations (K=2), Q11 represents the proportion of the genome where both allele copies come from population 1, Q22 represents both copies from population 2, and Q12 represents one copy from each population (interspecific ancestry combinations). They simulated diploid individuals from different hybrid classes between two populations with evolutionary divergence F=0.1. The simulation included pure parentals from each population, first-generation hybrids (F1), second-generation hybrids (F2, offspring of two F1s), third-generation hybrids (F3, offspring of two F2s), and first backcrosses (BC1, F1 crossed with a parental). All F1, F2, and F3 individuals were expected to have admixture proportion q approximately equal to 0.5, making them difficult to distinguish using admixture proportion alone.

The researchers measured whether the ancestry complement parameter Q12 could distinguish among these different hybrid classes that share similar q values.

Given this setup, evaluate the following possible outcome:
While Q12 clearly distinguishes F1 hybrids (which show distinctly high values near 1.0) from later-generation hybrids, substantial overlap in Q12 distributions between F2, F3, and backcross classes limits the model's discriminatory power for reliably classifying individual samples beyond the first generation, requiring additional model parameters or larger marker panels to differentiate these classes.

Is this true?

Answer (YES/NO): NO